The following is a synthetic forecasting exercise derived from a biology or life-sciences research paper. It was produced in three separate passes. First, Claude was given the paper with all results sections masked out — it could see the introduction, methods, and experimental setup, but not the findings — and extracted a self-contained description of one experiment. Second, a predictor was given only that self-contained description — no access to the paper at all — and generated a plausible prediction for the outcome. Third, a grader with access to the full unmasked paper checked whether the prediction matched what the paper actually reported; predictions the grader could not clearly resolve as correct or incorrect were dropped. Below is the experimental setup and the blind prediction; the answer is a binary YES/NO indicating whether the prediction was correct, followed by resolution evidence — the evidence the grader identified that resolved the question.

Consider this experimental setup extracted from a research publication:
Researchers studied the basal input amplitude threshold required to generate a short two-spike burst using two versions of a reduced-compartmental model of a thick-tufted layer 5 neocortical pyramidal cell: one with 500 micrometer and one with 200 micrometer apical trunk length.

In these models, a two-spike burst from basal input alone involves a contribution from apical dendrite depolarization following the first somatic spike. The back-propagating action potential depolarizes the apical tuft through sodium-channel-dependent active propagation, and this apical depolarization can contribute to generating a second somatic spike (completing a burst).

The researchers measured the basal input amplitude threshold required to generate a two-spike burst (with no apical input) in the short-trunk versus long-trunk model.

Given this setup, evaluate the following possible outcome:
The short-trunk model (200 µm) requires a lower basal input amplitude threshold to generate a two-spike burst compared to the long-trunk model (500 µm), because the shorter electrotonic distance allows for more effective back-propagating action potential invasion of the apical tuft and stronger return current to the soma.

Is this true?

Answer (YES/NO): NO